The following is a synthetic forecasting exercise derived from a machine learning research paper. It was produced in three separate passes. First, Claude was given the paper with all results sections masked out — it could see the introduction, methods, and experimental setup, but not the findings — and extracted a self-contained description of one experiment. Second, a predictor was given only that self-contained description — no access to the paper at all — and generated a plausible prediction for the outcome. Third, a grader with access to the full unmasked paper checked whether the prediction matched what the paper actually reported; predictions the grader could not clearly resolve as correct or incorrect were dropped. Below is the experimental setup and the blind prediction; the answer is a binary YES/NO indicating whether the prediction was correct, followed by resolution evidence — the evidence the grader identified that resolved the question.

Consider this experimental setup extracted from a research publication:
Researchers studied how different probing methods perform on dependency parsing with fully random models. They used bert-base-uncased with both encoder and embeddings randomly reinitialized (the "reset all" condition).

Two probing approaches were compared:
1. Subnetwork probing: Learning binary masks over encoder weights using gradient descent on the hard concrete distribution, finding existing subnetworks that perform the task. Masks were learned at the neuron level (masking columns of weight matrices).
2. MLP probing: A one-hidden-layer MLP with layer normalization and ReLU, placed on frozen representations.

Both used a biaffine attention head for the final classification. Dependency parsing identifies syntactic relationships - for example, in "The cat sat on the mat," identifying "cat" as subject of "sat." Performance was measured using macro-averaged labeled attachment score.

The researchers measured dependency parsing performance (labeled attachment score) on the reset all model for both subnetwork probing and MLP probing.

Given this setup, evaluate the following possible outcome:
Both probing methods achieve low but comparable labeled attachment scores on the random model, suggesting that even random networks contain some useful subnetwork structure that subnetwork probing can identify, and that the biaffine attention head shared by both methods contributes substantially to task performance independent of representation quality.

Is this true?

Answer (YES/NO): NO